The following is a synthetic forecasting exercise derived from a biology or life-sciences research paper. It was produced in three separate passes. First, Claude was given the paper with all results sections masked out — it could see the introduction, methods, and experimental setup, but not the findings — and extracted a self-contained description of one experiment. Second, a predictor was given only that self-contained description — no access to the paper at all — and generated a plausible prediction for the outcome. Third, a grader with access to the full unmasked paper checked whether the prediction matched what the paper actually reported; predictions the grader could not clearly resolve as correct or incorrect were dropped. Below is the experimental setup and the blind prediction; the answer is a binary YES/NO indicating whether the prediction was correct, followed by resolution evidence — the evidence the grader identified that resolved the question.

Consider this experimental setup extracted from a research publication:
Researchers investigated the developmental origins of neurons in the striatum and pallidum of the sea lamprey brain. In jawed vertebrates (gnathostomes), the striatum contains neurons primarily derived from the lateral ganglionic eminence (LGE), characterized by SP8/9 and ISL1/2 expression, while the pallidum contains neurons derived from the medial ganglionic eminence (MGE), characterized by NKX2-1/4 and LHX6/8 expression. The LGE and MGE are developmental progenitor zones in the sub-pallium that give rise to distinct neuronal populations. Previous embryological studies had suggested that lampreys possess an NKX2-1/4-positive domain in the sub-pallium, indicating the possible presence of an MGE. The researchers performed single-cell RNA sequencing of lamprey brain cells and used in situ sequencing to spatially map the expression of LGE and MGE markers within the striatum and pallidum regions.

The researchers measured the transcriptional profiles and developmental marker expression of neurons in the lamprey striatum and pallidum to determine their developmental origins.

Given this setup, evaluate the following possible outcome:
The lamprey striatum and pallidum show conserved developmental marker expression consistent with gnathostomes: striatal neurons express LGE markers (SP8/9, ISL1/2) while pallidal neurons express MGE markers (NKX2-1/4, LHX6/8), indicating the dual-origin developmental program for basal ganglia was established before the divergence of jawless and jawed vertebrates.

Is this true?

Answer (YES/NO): NO